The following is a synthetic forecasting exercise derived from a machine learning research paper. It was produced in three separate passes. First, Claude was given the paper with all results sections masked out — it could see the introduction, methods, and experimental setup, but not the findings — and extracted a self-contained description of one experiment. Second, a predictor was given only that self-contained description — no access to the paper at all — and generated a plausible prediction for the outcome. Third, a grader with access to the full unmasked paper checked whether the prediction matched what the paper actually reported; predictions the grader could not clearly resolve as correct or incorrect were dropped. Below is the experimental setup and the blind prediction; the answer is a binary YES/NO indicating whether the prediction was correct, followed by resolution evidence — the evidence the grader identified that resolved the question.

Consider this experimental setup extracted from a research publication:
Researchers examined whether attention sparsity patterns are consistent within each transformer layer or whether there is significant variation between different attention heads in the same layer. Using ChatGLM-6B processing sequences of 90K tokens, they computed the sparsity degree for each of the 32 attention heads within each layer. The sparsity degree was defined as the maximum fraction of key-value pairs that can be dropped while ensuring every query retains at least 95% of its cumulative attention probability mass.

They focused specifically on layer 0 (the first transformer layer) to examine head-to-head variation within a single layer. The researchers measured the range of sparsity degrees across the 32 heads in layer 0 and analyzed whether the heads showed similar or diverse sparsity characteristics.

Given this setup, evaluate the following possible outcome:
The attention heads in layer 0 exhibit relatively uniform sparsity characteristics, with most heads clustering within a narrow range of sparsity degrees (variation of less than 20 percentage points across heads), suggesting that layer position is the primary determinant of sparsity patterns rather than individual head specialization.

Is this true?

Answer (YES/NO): NO